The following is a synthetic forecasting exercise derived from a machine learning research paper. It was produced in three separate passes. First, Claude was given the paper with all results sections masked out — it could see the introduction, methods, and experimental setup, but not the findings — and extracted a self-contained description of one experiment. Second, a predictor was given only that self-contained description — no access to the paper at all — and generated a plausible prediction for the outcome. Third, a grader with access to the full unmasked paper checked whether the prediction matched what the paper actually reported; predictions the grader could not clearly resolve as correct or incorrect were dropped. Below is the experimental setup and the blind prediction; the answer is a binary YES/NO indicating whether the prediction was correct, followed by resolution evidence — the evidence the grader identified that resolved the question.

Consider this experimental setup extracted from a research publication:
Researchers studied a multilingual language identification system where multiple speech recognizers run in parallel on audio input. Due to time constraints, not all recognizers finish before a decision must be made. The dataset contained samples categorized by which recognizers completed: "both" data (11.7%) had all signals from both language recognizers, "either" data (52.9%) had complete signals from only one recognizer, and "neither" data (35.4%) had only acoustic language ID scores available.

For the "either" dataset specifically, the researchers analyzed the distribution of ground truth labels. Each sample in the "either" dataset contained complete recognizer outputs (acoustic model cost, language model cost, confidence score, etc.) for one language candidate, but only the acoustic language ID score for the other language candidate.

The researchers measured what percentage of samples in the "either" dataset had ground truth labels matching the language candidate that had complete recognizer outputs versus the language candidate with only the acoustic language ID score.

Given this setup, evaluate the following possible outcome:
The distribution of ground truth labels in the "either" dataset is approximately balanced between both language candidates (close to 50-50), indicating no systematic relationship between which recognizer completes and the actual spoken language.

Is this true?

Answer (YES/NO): NO